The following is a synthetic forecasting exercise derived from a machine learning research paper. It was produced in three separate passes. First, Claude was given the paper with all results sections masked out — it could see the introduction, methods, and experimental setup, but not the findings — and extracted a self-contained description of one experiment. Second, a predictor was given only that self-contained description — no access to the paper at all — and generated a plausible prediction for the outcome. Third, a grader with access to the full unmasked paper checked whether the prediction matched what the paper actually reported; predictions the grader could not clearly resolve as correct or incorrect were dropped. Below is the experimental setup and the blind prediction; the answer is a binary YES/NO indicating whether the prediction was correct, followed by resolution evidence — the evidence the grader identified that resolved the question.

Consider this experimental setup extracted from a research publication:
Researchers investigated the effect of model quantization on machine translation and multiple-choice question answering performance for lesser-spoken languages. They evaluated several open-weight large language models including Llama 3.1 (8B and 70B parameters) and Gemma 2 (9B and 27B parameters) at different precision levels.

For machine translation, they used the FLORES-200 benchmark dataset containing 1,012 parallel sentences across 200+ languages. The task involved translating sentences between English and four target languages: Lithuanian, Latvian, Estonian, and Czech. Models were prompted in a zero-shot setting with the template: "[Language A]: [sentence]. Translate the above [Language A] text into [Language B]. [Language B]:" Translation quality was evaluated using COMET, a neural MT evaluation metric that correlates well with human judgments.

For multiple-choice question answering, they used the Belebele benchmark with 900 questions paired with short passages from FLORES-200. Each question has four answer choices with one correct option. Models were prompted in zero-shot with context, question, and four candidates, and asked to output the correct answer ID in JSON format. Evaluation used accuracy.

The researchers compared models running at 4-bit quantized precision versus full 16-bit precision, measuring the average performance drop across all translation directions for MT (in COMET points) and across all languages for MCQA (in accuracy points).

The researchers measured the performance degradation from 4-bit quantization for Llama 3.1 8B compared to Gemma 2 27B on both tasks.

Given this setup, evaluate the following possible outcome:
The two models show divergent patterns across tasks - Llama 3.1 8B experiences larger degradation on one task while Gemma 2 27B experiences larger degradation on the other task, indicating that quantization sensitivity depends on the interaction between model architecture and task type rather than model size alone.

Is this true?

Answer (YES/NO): NO